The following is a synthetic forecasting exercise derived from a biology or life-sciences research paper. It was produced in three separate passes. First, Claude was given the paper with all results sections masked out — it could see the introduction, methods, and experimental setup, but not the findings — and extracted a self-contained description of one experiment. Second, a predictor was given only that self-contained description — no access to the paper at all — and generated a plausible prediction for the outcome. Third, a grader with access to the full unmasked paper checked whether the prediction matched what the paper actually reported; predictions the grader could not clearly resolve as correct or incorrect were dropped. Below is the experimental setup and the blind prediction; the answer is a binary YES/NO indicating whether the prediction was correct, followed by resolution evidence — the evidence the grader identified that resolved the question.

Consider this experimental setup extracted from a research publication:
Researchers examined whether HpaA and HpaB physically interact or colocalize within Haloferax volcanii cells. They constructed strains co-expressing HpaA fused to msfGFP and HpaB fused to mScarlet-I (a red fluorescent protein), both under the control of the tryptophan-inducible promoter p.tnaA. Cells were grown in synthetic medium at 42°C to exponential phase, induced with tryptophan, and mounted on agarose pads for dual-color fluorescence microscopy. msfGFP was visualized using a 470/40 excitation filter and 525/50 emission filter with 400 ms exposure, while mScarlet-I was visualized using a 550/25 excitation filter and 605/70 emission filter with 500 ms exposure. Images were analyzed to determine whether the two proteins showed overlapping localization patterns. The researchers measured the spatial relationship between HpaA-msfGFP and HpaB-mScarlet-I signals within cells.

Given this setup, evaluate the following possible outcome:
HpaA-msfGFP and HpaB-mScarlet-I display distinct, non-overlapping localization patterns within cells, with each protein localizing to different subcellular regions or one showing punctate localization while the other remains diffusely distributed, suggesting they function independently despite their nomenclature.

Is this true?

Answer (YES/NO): NO